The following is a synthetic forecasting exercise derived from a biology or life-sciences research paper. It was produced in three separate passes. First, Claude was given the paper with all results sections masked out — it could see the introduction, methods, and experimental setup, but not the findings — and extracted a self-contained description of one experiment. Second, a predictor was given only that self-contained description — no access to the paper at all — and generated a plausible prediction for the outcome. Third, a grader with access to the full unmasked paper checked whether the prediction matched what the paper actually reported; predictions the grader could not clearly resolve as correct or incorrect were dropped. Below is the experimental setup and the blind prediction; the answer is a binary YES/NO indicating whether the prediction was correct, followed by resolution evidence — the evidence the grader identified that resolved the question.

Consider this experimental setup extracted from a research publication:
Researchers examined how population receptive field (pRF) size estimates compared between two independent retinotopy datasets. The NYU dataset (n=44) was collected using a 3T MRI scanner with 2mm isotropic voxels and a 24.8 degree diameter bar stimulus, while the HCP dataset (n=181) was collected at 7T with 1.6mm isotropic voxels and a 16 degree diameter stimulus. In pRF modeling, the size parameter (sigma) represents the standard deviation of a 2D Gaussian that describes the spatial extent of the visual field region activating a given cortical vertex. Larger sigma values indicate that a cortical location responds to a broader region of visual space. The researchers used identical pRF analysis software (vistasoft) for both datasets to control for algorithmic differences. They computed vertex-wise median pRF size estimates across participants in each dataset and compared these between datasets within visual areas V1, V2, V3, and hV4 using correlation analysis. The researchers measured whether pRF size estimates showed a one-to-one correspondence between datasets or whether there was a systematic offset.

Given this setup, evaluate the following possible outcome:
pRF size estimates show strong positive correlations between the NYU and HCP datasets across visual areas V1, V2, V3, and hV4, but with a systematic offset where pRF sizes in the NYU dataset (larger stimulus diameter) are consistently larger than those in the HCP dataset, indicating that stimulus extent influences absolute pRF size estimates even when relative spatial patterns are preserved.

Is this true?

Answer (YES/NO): NO